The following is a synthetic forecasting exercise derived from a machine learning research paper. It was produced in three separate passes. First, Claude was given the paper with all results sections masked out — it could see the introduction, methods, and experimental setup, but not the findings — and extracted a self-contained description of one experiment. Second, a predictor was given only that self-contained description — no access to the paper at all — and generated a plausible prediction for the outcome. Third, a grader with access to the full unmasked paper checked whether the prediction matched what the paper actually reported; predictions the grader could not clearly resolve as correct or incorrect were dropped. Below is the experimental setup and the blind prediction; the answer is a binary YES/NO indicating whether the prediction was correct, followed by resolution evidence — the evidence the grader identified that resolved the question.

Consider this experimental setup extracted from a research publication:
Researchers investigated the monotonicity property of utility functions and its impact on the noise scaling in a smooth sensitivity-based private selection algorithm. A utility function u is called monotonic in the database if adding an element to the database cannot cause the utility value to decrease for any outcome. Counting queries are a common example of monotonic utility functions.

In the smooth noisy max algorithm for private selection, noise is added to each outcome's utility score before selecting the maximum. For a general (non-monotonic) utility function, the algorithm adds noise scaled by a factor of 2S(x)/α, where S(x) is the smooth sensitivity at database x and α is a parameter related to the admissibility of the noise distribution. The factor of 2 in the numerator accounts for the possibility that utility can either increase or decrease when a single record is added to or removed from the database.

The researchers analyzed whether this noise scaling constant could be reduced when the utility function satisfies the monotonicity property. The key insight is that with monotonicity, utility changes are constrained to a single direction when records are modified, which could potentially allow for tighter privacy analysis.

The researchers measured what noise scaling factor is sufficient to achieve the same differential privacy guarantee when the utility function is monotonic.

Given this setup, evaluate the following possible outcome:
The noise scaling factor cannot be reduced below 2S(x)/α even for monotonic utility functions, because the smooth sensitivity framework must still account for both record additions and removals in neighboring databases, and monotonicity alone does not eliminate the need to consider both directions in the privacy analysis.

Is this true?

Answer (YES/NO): NO